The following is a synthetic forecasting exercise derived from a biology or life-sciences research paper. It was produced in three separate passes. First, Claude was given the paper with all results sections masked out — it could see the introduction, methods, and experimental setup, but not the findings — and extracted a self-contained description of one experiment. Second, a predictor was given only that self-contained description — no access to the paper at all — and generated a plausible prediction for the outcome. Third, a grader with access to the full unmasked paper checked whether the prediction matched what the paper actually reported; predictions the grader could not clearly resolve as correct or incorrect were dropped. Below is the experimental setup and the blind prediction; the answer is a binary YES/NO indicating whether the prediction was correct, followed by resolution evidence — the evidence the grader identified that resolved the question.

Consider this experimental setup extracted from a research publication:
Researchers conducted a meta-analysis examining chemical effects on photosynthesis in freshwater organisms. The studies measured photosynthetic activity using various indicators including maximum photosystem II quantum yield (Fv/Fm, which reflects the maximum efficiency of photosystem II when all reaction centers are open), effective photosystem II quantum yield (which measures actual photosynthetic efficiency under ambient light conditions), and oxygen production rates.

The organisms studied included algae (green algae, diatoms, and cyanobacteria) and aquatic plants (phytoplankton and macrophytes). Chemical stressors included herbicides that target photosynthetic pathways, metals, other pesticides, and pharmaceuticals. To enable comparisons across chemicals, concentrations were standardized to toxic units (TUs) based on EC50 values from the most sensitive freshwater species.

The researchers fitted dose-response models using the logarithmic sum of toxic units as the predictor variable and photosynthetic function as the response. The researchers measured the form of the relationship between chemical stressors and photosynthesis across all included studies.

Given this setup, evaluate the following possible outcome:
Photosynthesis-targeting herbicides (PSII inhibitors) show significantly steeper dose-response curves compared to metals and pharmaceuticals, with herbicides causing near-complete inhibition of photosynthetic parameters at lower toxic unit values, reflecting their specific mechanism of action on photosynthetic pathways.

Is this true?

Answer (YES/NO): NO